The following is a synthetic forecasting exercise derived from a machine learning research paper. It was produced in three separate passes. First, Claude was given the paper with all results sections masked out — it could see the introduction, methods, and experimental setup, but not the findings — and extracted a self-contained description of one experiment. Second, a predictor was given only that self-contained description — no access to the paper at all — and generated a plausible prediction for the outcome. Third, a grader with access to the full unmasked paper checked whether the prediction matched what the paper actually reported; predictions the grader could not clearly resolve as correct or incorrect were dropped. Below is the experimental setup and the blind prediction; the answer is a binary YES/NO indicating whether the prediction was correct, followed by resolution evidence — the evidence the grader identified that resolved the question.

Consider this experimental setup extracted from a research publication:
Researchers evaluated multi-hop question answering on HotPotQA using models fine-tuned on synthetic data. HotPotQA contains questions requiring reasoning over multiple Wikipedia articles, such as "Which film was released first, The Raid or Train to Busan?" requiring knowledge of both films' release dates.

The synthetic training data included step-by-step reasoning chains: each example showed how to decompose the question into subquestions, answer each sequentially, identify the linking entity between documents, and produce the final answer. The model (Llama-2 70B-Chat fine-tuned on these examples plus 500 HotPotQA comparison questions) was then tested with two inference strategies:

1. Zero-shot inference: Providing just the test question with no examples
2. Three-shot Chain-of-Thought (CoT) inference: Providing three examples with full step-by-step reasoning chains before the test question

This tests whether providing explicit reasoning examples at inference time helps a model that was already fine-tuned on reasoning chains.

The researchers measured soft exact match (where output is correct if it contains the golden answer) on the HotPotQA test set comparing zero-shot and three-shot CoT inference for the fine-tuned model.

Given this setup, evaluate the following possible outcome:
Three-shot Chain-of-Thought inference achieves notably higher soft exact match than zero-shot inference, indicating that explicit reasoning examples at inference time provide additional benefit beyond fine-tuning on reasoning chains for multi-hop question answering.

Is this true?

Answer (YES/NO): NO